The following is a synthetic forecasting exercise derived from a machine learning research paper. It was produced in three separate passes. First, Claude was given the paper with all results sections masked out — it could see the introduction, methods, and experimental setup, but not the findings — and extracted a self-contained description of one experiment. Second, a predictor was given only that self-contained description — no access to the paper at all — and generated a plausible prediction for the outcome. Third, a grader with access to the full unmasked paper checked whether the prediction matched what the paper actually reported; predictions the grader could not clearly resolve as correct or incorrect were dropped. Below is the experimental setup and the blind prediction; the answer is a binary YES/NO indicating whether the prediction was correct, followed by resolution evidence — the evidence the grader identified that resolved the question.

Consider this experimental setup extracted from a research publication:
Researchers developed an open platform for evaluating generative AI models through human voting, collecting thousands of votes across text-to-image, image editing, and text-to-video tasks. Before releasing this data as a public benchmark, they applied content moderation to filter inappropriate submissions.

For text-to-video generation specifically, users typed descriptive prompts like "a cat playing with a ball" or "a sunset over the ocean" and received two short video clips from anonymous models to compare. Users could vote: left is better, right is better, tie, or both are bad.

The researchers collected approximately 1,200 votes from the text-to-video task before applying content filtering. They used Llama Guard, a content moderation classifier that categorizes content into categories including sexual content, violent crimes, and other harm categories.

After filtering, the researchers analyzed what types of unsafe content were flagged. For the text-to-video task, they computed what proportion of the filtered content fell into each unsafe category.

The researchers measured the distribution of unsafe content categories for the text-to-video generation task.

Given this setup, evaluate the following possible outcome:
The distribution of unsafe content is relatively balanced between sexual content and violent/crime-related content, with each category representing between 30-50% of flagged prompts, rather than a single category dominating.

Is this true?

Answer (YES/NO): NO